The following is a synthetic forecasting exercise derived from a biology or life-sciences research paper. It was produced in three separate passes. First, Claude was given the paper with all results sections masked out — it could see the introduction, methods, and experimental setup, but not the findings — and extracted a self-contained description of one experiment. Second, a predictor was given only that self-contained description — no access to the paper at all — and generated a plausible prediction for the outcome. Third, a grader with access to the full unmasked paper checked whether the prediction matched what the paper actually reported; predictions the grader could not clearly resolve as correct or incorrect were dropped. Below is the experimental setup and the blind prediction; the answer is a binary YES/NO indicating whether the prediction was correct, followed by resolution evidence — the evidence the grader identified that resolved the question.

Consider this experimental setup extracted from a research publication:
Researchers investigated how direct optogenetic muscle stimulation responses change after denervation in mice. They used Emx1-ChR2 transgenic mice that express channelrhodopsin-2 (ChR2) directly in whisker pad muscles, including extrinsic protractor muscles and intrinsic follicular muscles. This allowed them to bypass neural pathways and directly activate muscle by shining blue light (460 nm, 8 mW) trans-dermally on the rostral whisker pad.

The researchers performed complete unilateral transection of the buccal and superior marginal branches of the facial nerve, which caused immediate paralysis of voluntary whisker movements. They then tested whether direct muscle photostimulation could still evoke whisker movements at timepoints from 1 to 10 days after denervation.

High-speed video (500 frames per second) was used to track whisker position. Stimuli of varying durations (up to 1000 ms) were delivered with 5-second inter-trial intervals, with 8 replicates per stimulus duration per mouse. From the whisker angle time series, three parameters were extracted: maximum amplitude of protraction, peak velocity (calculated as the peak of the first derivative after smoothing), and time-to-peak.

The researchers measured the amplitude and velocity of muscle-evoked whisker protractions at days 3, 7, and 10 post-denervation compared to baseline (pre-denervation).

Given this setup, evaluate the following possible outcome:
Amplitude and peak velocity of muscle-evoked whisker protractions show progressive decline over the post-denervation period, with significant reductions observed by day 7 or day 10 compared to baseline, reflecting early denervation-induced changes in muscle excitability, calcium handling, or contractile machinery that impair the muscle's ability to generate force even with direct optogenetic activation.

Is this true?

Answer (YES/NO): NO